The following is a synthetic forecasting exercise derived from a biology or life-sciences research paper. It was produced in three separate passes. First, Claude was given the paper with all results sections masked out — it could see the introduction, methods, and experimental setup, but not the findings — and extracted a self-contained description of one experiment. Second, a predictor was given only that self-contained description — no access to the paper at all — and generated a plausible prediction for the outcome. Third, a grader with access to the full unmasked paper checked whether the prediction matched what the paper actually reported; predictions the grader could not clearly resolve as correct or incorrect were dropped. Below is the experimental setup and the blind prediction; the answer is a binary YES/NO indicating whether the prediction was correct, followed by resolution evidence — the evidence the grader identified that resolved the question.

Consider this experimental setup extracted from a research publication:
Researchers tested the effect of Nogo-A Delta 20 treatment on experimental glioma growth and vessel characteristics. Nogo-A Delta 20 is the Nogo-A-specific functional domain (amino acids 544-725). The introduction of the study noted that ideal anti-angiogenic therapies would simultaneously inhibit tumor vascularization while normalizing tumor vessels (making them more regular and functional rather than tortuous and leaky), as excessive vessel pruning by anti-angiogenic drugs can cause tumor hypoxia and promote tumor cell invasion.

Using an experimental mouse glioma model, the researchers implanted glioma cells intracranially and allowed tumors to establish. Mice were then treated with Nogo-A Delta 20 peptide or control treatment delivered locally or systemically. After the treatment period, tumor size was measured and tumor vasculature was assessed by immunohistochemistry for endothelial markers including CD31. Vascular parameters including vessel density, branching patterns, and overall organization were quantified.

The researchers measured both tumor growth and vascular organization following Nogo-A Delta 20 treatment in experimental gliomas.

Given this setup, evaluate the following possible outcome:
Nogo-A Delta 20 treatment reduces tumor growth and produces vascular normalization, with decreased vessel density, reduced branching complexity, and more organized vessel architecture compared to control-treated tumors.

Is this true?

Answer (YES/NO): YES